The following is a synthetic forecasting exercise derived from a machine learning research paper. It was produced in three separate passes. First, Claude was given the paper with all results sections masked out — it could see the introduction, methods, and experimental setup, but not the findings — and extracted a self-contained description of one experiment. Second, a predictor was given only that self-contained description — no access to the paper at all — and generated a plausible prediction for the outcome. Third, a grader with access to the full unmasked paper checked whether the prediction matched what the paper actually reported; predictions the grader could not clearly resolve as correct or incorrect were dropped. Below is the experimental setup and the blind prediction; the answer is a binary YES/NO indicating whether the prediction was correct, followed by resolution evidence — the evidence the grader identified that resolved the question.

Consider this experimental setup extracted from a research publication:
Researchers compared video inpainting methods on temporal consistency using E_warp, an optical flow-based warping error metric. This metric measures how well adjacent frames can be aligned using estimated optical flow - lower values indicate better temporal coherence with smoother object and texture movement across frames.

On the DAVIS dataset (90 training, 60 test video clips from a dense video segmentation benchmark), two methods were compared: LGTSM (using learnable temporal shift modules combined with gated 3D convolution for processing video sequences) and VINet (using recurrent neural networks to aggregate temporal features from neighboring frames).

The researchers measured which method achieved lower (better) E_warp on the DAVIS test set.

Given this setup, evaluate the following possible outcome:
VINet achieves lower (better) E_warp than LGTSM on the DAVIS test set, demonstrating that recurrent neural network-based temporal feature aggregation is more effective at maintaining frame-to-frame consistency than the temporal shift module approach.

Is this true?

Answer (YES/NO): YES